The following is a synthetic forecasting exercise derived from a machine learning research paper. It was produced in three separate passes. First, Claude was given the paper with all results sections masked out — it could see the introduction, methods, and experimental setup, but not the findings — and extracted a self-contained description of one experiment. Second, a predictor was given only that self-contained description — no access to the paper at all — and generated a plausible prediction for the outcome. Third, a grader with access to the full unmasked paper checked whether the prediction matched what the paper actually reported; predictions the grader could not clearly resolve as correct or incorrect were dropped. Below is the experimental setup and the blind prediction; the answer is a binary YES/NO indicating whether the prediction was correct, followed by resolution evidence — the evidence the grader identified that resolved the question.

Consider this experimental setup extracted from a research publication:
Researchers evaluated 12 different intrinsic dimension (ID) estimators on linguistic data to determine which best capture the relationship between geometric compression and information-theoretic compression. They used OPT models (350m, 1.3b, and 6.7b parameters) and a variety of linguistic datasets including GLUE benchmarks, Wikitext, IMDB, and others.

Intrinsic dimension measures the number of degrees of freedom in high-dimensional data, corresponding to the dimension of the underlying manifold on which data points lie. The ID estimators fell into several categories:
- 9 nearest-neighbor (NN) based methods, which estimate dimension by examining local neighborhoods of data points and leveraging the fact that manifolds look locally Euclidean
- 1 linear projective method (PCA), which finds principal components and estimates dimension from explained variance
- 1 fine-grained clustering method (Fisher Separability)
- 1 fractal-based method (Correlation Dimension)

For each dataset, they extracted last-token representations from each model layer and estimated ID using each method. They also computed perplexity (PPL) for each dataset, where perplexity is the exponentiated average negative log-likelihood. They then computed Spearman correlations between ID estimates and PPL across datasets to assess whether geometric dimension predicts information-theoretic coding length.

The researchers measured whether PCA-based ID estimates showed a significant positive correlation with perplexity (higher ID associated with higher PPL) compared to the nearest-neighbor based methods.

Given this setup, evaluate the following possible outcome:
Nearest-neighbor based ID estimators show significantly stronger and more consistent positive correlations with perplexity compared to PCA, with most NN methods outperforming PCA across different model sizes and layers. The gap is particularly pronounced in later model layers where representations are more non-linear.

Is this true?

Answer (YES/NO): NO